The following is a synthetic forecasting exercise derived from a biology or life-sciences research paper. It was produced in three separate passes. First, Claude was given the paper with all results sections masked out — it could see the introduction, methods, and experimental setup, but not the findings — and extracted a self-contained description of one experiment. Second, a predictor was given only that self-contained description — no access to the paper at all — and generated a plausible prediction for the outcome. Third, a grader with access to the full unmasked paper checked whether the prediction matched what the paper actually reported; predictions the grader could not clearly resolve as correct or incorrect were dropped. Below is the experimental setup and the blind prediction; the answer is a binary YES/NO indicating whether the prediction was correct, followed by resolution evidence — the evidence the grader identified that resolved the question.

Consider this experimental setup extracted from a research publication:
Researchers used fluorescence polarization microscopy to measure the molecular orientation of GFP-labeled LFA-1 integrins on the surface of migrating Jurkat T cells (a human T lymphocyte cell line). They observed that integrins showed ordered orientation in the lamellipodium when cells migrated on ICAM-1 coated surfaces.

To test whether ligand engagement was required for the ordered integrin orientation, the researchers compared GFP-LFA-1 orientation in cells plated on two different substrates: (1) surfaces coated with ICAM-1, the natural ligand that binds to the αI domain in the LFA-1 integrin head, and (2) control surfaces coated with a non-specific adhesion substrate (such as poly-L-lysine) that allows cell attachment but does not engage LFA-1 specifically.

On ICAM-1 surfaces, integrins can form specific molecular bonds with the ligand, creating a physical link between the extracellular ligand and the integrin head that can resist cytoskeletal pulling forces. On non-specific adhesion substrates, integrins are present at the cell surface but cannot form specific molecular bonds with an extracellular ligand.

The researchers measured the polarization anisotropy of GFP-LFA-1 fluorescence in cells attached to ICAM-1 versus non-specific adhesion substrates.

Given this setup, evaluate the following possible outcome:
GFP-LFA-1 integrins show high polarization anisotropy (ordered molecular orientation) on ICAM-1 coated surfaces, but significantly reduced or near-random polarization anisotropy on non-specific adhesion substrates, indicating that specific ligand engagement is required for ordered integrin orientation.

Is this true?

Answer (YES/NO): YES